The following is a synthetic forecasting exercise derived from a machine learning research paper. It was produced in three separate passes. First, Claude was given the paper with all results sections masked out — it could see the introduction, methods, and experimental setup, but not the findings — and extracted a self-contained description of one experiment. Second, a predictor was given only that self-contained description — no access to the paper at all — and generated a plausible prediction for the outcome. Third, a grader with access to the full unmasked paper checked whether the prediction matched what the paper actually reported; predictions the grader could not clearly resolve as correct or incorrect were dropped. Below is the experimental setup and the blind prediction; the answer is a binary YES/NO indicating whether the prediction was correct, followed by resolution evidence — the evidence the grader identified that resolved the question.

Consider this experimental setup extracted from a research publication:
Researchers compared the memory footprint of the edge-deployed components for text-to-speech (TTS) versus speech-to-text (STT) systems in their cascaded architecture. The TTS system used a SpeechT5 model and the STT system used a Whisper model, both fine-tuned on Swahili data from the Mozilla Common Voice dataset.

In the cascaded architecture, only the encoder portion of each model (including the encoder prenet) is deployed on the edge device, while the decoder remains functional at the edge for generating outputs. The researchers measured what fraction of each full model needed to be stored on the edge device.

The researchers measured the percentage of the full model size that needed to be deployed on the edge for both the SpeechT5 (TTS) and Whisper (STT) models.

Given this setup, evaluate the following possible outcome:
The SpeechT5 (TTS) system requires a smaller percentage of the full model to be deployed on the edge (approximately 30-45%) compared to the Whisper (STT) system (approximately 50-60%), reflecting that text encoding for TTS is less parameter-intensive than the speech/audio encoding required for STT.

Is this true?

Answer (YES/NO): YES